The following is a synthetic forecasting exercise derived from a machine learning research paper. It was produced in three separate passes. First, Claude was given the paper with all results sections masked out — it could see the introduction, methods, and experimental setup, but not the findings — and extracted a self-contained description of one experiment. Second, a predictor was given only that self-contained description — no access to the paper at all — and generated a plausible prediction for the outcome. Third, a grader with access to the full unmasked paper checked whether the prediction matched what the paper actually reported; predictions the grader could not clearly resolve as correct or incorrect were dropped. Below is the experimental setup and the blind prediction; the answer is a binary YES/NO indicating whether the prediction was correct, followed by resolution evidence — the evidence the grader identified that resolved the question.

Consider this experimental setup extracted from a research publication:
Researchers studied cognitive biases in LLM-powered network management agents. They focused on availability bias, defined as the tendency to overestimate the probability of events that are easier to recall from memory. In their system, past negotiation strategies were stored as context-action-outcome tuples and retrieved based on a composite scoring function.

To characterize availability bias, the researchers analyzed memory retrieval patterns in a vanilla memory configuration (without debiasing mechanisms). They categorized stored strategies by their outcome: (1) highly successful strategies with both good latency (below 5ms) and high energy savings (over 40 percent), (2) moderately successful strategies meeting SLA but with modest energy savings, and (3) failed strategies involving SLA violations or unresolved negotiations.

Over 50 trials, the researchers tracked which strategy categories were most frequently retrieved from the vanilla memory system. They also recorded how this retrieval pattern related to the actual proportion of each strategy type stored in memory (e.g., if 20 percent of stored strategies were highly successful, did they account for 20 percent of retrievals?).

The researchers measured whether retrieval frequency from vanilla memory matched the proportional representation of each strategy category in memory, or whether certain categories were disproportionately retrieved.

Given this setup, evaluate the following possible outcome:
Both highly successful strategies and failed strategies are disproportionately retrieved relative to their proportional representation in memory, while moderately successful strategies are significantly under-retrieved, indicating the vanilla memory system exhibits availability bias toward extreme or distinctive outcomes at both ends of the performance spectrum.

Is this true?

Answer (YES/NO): NO